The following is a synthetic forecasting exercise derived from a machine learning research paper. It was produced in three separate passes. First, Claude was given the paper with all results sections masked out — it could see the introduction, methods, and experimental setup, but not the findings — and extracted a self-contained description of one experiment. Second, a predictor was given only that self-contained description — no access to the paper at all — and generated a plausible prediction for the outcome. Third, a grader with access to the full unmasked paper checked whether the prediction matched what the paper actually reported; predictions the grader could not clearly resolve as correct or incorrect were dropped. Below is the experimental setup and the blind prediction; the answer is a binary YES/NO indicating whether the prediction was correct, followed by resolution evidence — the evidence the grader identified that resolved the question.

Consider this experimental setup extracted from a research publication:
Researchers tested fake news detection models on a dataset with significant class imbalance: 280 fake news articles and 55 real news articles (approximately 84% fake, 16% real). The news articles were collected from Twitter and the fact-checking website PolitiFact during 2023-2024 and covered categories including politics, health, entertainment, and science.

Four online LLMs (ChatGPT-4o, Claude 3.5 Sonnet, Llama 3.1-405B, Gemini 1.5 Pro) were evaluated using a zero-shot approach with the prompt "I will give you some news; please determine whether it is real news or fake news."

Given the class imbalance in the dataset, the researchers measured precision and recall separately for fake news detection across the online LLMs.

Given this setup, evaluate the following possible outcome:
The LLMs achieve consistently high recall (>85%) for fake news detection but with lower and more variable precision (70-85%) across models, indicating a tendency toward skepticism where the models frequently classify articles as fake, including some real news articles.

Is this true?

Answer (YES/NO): NO